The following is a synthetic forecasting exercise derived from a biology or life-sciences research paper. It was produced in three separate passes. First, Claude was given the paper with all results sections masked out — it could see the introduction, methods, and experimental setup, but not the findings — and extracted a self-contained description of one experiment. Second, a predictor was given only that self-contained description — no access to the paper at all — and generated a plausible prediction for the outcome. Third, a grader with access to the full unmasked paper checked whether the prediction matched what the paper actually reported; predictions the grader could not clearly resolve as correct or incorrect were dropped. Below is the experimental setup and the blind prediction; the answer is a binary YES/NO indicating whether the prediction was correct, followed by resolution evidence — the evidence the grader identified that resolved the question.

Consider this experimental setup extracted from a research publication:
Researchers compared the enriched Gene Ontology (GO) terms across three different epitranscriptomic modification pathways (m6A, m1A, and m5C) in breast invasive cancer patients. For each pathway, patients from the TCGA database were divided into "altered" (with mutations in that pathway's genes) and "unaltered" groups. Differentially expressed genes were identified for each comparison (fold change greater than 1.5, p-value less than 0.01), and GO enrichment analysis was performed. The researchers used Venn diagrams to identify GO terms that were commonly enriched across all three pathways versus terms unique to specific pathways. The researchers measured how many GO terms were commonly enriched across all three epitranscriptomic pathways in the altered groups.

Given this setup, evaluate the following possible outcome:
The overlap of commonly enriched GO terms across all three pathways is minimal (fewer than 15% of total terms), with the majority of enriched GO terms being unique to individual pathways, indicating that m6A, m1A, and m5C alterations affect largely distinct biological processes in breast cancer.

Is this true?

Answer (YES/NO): NO